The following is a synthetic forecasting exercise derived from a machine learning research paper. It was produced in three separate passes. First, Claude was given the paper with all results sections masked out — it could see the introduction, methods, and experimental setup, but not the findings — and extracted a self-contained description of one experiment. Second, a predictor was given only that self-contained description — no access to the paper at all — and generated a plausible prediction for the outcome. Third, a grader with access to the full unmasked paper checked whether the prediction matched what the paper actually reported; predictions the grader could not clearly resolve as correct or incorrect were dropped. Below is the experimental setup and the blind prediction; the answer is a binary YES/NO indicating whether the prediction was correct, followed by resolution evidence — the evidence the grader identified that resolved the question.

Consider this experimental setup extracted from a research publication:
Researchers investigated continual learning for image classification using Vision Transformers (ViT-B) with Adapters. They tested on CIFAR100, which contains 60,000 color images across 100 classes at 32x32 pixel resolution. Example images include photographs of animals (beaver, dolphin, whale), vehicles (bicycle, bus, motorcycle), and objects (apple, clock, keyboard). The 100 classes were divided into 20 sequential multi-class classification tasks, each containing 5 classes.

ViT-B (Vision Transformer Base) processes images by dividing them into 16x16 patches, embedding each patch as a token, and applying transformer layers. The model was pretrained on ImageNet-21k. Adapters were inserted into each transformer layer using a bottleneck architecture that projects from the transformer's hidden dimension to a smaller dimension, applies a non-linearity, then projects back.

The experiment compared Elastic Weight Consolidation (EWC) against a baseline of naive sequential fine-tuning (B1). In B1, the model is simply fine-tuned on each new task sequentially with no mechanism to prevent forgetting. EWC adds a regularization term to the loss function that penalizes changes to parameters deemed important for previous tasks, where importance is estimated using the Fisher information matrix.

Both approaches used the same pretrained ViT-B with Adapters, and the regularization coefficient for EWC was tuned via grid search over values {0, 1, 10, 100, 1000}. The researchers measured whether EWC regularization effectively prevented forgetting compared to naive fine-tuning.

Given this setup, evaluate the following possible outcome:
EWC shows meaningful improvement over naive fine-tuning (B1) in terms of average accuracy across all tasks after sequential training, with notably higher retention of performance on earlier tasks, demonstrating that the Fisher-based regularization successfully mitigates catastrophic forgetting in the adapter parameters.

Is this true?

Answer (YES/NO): NO